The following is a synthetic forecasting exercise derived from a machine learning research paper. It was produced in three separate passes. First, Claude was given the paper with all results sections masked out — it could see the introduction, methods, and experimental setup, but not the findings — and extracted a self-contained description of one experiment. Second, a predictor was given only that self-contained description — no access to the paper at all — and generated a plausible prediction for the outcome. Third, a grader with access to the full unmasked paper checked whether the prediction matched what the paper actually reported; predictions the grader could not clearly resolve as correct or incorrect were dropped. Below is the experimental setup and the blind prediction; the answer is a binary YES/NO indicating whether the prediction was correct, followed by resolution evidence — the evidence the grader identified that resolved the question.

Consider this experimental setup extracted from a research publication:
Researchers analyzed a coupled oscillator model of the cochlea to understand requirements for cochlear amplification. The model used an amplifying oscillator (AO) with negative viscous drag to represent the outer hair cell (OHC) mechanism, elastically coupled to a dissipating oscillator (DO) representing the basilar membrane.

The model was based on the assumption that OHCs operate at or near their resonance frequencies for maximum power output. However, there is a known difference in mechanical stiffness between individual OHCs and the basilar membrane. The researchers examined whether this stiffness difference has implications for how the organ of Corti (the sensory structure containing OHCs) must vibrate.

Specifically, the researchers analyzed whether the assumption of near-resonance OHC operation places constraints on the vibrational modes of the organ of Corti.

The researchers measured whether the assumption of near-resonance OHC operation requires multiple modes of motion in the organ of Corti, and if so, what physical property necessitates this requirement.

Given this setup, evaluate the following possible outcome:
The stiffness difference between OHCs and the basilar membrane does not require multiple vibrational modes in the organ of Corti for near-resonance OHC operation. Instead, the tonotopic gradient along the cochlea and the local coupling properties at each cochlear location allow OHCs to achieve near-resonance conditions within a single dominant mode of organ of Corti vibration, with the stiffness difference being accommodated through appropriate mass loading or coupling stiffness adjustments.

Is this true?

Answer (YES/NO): NO